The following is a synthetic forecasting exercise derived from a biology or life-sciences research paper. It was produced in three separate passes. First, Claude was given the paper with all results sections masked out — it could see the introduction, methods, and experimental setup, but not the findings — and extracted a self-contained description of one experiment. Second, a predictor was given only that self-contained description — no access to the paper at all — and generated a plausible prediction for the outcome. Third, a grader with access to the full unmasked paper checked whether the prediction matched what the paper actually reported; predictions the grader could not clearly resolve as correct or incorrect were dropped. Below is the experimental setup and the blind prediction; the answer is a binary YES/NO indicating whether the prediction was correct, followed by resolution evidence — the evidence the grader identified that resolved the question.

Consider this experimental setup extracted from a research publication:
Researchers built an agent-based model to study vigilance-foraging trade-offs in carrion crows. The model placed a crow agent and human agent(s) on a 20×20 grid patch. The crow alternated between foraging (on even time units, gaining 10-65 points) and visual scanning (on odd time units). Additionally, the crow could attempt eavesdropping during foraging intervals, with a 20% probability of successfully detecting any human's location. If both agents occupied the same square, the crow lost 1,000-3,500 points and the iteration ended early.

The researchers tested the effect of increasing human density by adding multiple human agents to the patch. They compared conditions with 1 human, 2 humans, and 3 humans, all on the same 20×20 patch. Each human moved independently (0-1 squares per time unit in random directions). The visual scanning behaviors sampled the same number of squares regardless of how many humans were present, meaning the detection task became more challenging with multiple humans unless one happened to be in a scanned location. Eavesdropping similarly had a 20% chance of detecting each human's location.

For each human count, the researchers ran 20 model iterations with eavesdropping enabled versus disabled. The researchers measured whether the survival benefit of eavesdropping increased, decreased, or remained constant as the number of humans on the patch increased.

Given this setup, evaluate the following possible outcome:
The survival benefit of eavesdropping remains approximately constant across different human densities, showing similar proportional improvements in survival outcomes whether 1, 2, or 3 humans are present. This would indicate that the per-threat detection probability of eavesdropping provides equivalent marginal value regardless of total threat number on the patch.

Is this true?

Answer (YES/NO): NO